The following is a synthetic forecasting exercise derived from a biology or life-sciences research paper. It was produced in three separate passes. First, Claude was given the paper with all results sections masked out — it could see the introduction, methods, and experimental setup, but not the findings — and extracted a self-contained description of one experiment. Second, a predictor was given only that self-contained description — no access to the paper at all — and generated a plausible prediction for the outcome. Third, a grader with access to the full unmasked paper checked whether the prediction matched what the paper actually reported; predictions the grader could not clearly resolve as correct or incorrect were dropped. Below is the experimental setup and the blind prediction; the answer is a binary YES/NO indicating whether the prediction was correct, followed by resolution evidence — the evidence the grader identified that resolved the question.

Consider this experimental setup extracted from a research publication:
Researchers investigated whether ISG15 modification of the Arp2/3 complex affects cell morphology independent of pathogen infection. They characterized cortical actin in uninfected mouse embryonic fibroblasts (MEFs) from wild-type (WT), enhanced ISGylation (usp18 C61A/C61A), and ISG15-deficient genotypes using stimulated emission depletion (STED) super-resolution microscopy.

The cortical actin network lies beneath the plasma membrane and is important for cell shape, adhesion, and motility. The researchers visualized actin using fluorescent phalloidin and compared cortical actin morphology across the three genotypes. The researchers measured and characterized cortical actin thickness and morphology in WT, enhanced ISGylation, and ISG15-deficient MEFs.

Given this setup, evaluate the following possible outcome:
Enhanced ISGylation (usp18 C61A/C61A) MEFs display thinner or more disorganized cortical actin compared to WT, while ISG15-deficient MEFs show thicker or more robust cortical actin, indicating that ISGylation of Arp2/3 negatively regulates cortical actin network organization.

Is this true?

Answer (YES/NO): NO